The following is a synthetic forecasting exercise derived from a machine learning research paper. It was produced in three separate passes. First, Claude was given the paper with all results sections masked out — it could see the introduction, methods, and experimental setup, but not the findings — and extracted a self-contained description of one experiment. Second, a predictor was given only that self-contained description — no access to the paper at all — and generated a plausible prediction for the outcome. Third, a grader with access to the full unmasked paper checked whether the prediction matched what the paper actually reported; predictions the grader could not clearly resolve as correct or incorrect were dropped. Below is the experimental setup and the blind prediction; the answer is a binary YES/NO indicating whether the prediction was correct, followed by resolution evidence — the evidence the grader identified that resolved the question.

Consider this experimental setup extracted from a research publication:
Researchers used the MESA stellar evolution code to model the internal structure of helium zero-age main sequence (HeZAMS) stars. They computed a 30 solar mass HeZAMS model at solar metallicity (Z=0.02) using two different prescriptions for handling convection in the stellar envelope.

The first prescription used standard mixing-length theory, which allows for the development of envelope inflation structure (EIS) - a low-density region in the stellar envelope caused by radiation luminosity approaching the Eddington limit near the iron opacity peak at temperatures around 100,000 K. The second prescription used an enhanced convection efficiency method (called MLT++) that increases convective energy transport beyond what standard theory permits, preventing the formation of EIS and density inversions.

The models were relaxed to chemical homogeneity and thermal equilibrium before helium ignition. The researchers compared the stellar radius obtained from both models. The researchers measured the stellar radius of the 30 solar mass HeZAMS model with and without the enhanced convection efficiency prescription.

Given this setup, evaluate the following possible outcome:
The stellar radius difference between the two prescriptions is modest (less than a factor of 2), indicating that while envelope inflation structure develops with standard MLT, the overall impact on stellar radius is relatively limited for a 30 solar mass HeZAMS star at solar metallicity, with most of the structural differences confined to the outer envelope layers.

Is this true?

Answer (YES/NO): NO